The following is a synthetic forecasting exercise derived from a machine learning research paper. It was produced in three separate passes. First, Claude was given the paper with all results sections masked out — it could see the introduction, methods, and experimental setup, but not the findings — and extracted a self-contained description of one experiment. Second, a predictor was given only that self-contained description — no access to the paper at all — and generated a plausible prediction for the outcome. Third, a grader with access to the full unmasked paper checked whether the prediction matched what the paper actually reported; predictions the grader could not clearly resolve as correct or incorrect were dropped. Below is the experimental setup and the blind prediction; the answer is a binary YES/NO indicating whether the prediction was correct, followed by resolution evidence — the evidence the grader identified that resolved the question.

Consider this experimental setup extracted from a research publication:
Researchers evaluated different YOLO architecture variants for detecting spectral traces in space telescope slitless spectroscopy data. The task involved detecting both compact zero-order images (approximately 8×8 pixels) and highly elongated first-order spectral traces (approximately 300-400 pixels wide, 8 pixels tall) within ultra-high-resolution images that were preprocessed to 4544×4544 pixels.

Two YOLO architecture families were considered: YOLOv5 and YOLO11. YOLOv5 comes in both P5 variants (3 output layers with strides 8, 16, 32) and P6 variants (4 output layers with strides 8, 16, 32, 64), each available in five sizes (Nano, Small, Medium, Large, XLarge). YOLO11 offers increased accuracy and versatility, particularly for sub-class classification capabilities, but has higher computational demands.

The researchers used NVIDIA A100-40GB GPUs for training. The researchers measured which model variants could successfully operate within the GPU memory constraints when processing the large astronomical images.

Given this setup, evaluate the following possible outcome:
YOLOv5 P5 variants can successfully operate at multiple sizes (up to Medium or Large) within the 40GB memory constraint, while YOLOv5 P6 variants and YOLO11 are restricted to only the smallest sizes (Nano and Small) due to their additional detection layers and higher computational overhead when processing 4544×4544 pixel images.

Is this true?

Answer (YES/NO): NO